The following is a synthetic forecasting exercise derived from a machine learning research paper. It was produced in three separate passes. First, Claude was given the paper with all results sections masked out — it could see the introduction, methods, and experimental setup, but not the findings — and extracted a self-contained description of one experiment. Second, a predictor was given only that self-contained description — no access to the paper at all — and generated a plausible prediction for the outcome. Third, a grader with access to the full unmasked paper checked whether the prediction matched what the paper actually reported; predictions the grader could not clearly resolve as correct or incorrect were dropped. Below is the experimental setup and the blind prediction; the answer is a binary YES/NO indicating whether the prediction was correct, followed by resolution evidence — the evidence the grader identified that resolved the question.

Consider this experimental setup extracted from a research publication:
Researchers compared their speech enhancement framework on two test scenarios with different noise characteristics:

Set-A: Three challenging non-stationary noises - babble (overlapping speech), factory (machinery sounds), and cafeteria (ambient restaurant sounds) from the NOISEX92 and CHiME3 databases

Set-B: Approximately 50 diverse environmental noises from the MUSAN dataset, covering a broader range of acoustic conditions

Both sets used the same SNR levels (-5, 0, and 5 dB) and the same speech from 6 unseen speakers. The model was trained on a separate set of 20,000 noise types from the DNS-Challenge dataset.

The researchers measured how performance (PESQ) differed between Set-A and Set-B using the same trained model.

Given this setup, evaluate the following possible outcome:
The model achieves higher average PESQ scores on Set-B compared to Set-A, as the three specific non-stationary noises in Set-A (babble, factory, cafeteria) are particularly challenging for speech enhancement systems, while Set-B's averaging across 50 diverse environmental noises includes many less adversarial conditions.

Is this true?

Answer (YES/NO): YES